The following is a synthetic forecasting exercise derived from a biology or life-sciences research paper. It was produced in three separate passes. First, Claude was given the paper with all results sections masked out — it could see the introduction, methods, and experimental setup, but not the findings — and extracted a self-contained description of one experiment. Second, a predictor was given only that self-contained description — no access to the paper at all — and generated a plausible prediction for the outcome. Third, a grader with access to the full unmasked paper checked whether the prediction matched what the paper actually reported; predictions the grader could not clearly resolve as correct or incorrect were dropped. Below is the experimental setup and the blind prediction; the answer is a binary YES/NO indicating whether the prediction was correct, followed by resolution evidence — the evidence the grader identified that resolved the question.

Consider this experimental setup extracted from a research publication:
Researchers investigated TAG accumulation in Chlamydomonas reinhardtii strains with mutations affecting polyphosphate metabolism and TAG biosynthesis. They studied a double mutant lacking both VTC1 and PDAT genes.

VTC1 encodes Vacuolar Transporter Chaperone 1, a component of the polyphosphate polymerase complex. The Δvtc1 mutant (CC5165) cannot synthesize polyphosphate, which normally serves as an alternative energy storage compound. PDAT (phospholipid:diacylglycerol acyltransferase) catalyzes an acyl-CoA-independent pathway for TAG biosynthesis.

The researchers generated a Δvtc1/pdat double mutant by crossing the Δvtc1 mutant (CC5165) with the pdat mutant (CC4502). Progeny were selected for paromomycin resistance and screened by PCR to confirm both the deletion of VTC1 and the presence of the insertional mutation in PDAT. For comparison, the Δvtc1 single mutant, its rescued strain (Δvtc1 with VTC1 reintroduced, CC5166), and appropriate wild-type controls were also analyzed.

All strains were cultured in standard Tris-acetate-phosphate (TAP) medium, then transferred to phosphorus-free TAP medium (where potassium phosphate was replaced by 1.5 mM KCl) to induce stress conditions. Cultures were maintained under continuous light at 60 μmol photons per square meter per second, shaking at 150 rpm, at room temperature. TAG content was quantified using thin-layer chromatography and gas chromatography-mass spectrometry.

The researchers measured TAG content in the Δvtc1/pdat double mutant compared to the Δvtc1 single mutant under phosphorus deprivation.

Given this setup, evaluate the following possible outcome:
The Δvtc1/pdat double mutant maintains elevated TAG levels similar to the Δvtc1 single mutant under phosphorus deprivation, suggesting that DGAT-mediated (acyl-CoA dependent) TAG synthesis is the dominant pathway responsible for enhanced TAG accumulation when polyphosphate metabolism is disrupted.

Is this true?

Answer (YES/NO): NO